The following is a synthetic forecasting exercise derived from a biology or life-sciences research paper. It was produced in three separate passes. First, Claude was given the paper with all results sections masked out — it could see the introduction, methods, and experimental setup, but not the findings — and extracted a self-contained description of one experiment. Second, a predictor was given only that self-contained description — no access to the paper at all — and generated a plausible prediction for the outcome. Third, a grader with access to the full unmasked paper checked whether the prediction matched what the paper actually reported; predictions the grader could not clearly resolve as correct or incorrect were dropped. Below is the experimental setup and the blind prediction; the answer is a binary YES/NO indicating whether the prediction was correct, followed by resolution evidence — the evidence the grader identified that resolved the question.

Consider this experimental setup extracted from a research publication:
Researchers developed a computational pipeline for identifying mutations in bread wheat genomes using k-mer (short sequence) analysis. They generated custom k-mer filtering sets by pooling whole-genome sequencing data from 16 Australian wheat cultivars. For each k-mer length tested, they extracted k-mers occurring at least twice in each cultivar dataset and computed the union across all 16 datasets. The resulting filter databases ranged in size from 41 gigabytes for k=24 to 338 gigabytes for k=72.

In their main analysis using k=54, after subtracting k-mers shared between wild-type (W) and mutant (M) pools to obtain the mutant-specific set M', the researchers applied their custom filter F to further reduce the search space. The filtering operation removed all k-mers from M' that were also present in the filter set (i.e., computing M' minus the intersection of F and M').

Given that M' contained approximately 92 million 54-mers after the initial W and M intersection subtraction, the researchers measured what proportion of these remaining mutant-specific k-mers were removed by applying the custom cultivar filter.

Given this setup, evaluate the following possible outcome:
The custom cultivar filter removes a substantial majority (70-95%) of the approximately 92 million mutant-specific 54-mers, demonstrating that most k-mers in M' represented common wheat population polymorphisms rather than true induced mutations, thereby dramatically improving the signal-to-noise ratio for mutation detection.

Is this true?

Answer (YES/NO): NO